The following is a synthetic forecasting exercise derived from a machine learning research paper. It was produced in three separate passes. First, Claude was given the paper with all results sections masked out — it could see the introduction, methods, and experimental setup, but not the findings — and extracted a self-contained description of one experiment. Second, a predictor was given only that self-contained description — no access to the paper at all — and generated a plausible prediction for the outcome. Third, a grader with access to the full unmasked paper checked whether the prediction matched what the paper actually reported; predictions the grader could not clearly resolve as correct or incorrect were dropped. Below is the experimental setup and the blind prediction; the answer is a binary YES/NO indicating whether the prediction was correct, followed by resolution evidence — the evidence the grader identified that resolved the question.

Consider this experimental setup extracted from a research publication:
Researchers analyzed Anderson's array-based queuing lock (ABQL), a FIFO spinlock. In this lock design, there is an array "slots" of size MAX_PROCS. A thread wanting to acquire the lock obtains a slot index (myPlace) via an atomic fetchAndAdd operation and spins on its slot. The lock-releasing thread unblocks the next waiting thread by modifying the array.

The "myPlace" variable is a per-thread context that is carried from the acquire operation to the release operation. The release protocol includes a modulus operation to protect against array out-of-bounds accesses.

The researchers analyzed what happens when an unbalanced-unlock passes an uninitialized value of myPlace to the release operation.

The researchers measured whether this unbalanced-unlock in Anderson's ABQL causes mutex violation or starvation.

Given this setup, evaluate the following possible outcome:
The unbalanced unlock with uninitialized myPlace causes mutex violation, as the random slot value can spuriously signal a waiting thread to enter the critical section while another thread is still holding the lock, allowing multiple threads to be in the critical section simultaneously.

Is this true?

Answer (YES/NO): YES